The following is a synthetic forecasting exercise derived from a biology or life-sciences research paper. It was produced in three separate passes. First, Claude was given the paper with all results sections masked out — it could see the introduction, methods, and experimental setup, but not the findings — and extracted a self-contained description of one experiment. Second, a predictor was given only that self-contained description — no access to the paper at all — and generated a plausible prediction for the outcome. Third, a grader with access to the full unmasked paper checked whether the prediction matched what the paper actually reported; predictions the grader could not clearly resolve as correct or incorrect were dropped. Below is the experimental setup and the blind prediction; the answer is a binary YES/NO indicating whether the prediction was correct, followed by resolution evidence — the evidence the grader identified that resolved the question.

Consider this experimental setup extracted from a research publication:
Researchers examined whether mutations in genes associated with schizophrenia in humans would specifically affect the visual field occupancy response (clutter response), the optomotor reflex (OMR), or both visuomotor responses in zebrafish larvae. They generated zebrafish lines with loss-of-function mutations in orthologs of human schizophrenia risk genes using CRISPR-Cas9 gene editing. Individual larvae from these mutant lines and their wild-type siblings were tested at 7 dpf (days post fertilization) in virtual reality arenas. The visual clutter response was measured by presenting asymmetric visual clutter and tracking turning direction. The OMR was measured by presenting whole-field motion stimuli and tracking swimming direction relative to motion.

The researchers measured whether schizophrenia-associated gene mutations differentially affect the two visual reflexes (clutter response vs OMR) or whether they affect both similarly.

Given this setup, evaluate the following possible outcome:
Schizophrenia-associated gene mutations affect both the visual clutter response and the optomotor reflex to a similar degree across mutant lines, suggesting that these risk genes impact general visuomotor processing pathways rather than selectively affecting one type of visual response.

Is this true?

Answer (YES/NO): YES